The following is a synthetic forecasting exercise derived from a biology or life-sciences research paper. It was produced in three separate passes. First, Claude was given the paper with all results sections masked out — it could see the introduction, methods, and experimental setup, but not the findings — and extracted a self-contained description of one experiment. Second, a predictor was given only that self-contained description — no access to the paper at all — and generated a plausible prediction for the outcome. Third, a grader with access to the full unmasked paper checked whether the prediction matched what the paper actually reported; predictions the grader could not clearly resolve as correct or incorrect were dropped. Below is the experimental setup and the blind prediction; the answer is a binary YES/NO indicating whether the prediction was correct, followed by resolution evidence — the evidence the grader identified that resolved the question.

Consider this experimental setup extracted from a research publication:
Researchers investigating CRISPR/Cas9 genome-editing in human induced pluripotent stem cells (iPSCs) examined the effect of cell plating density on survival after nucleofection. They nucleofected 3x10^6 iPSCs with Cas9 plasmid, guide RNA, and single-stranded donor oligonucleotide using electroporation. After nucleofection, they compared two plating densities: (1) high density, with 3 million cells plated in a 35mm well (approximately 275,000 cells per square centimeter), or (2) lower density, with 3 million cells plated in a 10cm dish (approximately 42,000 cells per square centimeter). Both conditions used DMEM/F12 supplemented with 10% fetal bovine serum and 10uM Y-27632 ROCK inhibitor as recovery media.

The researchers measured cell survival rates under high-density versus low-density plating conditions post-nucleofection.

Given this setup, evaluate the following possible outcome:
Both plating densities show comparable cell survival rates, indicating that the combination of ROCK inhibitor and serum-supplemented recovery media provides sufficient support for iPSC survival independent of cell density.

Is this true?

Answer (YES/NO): NO